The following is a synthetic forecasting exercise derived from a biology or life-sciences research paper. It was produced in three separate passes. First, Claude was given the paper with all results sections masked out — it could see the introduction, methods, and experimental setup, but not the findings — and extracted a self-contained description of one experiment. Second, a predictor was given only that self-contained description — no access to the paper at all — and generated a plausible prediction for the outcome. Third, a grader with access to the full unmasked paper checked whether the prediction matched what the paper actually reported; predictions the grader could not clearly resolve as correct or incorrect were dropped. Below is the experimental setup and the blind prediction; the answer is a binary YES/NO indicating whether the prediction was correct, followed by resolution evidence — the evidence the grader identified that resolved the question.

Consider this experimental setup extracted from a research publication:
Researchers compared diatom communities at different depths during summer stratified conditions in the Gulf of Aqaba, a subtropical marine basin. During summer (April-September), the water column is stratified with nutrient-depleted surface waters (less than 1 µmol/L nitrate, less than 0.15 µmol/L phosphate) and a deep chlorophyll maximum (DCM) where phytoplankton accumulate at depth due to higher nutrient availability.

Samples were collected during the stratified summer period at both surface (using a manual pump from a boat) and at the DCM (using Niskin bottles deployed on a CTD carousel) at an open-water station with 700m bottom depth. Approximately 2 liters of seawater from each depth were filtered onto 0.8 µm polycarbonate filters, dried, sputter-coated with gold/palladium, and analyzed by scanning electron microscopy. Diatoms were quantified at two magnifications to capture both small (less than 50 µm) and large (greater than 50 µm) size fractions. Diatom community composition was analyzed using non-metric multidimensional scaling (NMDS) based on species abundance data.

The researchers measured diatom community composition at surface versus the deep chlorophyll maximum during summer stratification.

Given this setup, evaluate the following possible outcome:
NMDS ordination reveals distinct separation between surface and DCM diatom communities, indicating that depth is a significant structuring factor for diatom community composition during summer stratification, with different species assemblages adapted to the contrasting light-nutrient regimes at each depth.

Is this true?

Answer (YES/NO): NO